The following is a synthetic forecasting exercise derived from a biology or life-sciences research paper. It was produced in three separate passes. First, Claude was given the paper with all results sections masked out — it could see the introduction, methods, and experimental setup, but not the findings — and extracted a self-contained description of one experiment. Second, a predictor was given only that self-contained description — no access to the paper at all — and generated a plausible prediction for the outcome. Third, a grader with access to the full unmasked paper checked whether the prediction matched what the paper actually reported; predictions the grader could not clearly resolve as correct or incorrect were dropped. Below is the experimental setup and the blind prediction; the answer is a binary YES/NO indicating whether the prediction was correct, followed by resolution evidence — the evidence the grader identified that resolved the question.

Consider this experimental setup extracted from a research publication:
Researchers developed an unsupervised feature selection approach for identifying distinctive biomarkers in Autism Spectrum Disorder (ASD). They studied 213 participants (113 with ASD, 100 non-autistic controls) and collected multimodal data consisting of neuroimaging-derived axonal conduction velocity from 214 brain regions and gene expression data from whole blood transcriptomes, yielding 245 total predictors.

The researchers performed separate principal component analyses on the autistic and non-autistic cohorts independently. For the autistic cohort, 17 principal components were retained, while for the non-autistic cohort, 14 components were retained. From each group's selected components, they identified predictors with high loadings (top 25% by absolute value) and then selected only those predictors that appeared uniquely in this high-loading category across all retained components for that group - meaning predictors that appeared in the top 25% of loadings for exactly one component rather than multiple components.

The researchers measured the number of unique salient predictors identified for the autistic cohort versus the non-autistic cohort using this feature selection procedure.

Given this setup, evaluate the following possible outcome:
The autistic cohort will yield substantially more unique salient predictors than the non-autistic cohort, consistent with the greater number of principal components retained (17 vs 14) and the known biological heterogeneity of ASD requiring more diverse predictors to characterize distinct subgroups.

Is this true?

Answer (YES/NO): NO